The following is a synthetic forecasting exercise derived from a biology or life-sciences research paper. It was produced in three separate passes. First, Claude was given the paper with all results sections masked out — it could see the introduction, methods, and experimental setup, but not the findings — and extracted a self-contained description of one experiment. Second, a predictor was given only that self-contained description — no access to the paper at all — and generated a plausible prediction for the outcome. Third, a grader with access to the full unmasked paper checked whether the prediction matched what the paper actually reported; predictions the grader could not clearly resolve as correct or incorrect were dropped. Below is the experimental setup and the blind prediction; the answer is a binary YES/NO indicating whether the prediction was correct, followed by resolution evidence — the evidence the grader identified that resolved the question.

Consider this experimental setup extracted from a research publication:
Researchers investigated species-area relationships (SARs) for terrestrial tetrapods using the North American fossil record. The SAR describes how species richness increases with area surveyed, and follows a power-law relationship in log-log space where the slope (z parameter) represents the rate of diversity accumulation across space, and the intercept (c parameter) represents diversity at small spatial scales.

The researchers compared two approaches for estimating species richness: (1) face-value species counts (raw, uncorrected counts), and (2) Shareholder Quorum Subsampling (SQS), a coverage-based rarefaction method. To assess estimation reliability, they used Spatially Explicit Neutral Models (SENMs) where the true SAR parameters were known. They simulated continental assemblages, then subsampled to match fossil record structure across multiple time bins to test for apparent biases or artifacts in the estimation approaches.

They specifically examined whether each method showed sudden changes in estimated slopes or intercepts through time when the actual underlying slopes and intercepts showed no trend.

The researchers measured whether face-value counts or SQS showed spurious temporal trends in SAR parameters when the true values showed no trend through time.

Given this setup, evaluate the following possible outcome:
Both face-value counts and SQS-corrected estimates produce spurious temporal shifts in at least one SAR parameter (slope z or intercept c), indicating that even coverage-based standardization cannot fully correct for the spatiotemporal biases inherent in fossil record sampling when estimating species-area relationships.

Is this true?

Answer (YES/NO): NO